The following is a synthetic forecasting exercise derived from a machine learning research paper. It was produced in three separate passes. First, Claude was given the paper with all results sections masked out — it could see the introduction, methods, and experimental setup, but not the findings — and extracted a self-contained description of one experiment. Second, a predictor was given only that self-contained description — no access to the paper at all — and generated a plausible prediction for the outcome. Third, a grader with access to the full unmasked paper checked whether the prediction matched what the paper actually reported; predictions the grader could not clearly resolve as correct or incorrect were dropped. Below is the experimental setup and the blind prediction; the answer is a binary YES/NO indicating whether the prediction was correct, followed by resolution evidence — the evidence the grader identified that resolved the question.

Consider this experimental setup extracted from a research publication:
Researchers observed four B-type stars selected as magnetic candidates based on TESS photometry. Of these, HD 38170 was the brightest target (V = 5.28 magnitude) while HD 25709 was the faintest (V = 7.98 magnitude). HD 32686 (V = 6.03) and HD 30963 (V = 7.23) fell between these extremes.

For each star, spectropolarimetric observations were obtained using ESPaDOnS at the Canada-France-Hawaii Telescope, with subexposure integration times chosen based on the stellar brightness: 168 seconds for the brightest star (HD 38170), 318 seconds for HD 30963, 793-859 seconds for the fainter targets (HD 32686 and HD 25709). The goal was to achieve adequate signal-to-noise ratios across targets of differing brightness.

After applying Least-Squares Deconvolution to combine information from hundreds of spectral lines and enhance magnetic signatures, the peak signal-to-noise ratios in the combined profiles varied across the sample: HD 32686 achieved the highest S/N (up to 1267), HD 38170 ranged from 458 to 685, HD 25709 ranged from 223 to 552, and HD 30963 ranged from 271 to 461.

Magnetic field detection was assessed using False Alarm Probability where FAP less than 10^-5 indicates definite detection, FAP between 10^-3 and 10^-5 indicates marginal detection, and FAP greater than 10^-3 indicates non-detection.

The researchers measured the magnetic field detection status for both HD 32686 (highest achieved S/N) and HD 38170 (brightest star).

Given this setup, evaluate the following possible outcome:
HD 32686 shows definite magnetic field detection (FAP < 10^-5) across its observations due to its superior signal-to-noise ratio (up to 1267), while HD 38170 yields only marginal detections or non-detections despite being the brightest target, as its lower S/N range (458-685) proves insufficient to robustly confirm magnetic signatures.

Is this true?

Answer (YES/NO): NO